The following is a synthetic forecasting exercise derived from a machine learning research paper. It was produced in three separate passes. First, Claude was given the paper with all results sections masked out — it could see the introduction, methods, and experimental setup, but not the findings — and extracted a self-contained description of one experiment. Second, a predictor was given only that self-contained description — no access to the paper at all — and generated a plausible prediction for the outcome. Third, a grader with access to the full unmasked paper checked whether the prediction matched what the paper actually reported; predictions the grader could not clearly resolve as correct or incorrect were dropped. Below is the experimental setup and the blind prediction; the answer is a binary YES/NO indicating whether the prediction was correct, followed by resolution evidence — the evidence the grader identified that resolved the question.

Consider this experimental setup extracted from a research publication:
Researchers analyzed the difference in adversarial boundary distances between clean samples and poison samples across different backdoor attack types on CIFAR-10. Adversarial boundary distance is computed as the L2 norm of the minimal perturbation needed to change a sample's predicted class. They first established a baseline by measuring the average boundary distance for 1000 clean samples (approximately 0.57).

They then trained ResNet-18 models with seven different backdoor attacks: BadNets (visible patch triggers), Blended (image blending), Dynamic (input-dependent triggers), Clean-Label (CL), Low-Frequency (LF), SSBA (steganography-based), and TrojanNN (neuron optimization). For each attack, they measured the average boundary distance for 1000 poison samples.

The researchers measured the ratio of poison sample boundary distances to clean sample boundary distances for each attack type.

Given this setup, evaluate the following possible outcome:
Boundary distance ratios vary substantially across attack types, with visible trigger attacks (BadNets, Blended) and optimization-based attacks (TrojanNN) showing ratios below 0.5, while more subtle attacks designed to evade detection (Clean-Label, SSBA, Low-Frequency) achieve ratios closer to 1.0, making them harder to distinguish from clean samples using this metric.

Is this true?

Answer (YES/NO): NO